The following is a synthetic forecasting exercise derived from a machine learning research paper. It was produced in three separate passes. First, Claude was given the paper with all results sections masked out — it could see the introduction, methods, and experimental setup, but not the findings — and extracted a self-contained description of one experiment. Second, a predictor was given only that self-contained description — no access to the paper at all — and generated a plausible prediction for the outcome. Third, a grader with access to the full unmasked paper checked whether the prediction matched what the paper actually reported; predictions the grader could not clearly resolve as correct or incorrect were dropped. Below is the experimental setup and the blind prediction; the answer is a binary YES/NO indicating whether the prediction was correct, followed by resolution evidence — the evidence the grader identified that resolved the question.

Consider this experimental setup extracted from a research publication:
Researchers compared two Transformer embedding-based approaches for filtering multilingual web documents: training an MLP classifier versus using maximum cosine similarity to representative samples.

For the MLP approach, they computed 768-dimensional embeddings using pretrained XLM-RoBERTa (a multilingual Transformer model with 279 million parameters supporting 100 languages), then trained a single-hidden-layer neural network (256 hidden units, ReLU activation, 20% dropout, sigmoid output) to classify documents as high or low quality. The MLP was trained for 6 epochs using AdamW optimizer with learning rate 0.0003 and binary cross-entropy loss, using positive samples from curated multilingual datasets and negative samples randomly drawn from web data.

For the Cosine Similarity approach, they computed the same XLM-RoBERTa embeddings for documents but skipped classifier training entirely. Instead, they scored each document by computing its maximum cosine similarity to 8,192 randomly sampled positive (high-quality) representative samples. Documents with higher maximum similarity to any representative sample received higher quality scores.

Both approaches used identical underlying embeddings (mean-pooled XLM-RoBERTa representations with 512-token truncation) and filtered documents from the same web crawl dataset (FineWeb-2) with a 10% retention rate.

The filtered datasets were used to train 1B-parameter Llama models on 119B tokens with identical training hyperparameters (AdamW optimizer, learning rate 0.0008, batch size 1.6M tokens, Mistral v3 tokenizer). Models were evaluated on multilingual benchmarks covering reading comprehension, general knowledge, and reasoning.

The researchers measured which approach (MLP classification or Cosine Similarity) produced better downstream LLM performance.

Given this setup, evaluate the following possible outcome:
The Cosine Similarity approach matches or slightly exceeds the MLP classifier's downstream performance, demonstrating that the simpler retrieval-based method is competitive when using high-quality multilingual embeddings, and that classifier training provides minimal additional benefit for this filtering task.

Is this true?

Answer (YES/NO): NO